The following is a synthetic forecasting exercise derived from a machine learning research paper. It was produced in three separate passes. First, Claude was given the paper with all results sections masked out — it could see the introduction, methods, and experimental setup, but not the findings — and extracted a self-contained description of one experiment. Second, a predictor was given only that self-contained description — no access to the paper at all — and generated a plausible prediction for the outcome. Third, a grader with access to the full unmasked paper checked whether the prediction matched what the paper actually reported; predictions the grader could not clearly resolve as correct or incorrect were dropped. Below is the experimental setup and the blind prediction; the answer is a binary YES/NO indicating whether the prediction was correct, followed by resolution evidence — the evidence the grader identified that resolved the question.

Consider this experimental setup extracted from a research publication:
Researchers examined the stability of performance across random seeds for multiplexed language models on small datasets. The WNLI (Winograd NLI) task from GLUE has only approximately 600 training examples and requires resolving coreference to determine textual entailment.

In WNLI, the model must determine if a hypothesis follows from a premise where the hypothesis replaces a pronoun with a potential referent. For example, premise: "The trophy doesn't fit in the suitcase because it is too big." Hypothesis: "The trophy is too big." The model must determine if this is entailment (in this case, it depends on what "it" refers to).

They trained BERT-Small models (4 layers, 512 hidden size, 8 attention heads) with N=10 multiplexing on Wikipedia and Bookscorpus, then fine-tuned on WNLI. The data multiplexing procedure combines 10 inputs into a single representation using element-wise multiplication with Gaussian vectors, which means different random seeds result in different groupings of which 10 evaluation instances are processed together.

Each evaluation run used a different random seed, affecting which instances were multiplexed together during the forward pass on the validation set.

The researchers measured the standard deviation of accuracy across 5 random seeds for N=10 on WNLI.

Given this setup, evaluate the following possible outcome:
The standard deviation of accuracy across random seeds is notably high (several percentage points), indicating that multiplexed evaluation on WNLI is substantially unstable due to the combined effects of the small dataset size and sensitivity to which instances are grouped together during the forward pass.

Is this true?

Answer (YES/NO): YES